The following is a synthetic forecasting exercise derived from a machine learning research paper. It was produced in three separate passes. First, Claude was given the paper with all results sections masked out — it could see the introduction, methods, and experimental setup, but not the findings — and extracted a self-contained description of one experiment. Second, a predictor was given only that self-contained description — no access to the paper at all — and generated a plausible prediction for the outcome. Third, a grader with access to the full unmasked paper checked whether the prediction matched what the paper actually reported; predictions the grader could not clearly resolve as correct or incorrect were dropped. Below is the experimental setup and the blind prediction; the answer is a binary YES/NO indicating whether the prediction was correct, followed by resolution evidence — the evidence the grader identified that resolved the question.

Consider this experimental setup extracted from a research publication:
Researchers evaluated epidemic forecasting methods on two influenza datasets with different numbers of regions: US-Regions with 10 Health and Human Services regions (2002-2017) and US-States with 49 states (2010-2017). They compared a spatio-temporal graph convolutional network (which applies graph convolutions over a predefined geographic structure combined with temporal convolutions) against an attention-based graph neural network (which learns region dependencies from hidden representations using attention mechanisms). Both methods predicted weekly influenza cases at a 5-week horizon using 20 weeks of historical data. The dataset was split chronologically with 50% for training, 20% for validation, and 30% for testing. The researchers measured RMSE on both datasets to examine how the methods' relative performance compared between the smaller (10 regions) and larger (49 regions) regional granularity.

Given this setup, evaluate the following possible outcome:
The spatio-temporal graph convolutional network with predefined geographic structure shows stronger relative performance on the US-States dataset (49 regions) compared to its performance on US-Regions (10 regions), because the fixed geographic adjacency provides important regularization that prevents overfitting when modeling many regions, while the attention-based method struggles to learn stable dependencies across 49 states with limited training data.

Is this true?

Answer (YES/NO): NO